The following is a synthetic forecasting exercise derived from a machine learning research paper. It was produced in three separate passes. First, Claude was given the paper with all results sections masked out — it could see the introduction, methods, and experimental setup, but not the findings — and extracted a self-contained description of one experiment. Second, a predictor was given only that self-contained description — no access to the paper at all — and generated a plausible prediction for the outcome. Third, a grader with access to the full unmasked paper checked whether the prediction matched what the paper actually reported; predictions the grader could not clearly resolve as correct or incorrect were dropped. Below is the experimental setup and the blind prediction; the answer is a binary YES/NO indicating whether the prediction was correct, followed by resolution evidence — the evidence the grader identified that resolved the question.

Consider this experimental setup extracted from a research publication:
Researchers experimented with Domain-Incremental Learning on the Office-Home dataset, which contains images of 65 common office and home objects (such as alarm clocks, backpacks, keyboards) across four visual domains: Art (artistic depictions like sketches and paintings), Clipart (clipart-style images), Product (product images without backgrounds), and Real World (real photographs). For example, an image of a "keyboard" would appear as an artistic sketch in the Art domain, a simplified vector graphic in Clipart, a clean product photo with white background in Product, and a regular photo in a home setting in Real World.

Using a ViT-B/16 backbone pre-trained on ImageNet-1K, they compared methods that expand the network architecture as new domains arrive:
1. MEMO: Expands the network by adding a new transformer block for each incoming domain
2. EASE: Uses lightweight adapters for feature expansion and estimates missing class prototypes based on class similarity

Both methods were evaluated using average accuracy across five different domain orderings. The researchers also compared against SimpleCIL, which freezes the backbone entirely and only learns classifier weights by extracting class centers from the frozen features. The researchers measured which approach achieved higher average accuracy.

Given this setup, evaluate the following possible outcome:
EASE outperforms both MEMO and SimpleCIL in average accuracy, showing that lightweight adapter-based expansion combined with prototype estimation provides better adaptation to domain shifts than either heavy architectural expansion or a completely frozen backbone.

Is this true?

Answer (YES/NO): YES